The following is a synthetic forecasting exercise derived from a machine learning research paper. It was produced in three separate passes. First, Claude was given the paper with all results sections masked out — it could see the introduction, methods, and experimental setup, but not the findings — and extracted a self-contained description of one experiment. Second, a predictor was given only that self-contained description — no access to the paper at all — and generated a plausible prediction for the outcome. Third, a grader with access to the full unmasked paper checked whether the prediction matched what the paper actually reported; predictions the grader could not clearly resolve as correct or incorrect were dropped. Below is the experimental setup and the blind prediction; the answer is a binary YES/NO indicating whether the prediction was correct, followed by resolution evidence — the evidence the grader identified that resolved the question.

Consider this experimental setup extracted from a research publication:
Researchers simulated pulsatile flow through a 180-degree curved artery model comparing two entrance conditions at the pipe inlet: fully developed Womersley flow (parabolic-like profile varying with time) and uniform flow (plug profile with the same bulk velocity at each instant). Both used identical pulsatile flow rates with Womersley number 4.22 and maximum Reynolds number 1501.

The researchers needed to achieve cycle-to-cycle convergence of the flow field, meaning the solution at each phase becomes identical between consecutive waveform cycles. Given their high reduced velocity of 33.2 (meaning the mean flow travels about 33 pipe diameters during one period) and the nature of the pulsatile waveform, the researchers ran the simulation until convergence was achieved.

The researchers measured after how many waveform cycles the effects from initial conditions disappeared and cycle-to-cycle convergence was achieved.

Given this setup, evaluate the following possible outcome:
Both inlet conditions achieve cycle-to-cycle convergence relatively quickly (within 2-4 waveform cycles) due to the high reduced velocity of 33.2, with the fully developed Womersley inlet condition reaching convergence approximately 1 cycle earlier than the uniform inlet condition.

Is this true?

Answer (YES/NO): NO